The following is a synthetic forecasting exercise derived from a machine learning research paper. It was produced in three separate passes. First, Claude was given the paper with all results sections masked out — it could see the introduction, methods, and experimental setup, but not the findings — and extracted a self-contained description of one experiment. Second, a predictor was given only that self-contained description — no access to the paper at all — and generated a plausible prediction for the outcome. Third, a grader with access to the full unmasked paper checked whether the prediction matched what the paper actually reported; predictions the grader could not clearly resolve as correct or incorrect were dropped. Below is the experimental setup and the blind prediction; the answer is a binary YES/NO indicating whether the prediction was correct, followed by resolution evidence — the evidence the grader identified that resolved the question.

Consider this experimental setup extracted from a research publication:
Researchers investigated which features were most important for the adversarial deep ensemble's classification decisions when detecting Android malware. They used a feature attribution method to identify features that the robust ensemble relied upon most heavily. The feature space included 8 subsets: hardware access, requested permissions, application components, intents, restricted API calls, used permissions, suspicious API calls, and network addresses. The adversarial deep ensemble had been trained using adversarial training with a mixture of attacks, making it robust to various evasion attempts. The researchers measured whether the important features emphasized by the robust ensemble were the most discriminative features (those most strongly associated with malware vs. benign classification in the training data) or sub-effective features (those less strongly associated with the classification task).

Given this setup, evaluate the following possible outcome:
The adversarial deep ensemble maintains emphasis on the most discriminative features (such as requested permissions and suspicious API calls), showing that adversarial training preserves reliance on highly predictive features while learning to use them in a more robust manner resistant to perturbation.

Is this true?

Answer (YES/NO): NO